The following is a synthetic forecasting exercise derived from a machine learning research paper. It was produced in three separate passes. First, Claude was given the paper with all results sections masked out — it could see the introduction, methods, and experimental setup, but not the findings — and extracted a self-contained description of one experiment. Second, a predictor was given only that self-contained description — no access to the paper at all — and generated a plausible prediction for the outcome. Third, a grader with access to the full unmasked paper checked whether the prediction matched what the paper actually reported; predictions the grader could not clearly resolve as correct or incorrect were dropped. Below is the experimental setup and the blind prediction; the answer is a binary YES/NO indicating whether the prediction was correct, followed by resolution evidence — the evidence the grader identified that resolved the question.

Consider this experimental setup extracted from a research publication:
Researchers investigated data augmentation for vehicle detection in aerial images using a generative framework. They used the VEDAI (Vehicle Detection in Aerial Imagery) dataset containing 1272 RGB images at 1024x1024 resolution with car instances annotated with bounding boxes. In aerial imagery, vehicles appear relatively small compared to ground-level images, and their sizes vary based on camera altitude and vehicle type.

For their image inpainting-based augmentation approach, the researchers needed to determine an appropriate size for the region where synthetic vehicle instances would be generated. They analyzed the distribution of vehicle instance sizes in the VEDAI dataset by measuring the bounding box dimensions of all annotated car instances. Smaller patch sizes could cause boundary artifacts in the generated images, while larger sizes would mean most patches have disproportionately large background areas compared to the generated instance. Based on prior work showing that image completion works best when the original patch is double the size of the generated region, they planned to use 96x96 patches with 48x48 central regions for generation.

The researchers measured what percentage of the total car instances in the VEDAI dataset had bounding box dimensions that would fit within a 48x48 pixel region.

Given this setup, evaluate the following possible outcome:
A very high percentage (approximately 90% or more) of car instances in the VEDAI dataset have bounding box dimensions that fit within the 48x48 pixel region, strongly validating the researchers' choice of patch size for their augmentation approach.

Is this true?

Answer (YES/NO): YES